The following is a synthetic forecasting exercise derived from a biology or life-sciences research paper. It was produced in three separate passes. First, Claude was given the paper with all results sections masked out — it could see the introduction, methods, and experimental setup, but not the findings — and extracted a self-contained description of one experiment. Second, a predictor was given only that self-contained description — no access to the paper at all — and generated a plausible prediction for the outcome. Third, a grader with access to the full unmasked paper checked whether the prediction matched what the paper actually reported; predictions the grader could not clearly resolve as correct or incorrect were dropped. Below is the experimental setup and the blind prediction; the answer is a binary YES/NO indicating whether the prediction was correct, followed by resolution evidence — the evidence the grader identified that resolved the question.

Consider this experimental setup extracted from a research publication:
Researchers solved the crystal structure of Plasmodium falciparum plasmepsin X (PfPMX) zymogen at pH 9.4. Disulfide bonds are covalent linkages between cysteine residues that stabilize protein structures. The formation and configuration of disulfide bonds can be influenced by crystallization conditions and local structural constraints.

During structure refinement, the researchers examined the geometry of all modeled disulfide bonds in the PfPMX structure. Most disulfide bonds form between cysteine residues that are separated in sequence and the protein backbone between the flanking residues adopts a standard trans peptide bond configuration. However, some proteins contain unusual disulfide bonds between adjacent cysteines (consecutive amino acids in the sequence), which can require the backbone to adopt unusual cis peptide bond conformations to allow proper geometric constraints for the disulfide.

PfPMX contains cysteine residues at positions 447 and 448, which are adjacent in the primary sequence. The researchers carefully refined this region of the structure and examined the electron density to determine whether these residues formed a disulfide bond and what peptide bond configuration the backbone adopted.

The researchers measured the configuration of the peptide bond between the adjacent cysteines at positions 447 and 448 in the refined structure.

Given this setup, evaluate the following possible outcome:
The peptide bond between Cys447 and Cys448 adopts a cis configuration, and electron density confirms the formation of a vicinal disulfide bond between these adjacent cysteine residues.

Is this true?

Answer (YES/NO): YES